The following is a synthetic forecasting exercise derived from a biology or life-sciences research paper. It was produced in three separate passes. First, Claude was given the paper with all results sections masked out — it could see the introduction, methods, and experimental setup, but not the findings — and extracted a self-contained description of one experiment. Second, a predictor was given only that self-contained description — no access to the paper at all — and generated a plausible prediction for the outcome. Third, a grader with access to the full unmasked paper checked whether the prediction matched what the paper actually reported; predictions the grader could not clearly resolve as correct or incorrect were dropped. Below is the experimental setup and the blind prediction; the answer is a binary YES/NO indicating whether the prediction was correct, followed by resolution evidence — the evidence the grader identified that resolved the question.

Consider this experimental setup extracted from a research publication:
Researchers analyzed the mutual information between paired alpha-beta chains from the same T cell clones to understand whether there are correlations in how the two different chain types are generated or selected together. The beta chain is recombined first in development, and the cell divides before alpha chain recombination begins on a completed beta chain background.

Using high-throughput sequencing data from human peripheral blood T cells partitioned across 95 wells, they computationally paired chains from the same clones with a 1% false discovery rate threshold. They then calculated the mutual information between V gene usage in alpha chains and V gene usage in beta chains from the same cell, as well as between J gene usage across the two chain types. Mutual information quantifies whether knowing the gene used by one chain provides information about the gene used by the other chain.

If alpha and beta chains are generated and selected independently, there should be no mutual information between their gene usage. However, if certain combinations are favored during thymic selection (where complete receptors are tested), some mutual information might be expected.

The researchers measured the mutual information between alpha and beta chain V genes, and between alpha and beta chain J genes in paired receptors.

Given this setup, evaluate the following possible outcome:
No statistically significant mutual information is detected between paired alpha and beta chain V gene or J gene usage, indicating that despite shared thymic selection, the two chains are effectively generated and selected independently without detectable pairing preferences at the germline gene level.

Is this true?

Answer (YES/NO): NO